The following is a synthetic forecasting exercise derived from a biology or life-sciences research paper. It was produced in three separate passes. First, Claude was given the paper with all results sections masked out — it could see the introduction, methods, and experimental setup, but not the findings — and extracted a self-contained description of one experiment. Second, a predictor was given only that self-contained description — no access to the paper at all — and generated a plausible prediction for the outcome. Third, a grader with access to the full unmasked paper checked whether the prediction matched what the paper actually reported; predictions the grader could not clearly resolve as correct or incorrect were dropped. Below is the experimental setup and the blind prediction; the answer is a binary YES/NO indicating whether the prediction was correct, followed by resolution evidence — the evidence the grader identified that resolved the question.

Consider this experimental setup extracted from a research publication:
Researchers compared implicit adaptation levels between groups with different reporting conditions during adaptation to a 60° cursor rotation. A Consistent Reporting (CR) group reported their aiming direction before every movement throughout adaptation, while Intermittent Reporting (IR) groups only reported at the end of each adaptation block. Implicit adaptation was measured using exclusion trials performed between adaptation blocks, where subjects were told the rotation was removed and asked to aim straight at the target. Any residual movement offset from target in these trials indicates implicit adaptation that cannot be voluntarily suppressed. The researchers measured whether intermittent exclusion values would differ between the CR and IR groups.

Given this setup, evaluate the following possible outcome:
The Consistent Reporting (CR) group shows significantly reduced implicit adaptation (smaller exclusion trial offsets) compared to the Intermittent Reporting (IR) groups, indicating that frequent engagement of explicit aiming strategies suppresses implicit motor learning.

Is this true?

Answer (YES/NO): YES